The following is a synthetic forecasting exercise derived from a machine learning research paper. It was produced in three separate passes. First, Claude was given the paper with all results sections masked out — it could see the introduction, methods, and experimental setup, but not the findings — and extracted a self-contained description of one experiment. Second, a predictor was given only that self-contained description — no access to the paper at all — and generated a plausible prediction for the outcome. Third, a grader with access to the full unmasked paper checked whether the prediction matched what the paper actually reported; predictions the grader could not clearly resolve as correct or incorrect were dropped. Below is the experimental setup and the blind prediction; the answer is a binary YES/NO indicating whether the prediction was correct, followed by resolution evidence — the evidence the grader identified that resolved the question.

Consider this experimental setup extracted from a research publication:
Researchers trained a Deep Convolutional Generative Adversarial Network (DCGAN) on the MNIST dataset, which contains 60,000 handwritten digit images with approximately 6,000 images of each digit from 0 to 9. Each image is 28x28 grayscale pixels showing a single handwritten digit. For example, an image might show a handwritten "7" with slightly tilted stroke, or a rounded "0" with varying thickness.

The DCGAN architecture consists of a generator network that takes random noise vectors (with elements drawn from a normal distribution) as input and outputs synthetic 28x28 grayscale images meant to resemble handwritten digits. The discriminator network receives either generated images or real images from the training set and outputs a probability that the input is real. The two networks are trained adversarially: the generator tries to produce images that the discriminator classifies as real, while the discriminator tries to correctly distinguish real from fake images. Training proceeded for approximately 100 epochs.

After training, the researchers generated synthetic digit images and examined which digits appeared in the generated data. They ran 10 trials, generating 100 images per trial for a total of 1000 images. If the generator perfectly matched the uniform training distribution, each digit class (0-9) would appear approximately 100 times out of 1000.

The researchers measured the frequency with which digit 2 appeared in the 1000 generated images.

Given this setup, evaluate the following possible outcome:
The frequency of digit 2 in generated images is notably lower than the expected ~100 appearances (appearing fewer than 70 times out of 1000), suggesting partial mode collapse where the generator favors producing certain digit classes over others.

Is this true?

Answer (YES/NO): YES